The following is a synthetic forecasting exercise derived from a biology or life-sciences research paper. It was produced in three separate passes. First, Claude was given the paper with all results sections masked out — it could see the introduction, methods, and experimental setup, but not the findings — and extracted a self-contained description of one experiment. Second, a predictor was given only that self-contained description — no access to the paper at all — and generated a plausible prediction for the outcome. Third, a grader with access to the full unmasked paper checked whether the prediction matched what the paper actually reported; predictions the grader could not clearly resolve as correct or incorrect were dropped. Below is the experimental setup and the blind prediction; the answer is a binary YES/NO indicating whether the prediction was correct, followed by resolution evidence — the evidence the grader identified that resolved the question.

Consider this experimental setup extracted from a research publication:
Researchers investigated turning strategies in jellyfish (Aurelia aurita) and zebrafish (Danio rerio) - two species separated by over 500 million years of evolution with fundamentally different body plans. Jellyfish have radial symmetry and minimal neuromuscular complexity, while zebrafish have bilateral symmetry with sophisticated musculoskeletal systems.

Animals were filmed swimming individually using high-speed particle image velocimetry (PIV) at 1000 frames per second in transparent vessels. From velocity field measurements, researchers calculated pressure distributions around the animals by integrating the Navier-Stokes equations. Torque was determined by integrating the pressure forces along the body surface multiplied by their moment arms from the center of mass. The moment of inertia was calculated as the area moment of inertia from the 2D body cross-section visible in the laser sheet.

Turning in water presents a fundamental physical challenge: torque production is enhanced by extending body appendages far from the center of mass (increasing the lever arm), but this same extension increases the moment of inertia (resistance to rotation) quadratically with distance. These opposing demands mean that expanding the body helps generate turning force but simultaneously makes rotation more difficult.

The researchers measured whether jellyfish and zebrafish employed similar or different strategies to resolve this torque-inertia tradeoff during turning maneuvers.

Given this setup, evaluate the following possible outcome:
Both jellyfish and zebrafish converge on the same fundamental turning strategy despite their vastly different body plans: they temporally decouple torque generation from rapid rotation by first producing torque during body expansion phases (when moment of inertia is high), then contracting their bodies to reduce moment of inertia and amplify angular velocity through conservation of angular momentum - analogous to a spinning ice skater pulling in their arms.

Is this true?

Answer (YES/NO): NO